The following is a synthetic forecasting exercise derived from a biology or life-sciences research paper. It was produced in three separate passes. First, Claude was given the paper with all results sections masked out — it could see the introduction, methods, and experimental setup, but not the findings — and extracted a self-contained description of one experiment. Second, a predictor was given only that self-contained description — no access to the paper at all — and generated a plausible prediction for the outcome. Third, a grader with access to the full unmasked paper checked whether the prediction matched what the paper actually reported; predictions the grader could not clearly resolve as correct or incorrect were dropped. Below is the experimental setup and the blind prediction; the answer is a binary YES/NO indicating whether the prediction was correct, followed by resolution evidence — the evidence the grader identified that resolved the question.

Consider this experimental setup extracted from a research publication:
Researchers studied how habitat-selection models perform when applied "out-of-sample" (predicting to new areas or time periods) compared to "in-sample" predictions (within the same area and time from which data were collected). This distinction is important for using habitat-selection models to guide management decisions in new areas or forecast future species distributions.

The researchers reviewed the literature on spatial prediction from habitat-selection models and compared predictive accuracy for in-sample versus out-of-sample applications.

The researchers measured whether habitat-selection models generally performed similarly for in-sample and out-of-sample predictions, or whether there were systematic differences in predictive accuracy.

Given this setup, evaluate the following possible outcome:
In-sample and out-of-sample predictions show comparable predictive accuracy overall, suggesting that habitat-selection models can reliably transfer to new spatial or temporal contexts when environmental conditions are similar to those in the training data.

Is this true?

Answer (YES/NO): NO